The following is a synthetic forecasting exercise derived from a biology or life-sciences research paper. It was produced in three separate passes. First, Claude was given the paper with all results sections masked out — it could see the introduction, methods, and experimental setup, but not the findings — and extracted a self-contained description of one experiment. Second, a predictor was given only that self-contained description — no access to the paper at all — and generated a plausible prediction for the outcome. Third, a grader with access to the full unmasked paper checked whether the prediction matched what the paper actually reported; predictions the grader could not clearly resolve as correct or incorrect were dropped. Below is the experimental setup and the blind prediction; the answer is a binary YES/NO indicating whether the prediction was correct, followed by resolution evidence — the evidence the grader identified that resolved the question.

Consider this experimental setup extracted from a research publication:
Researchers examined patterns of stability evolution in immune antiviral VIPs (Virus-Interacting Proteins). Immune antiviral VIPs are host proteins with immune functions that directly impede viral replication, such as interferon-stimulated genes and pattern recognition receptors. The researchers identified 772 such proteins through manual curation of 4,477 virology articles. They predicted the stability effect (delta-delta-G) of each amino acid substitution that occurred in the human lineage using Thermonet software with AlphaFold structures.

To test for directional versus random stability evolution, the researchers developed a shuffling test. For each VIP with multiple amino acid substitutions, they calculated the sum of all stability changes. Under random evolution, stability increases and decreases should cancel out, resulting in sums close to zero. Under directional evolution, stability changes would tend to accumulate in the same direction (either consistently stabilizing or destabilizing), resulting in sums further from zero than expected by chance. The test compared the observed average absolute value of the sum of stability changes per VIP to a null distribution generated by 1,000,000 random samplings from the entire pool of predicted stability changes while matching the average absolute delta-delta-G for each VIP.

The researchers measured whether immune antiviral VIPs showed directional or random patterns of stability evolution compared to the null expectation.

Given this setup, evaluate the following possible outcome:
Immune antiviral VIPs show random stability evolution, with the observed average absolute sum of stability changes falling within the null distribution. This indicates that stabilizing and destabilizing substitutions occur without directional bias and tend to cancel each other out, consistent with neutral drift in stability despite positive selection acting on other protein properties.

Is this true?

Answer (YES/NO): NO